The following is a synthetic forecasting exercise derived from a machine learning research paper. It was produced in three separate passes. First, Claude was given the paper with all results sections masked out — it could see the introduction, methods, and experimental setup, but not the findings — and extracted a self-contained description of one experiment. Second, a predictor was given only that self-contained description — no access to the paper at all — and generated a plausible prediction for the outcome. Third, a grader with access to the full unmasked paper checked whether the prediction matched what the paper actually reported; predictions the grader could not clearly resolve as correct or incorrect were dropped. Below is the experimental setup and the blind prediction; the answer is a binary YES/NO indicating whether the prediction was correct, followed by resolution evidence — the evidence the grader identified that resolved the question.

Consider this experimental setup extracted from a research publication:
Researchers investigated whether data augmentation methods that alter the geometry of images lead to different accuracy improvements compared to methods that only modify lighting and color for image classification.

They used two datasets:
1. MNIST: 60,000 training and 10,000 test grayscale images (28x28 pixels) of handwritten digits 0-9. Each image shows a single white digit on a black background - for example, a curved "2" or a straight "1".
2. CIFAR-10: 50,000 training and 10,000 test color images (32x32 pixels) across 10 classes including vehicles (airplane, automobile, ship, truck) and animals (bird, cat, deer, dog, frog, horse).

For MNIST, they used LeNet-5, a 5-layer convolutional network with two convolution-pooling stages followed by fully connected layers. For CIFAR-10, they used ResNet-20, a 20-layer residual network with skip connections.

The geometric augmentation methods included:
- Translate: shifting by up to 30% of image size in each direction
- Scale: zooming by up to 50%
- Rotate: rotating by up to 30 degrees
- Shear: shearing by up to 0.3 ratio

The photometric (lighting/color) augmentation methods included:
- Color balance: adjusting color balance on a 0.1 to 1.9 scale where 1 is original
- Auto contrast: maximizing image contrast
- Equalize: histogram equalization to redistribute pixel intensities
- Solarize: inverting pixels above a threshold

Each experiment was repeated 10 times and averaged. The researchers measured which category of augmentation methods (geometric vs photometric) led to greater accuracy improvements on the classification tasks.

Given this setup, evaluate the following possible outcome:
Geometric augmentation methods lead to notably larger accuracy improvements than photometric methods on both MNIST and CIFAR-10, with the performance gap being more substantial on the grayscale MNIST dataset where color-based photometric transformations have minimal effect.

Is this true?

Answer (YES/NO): NO